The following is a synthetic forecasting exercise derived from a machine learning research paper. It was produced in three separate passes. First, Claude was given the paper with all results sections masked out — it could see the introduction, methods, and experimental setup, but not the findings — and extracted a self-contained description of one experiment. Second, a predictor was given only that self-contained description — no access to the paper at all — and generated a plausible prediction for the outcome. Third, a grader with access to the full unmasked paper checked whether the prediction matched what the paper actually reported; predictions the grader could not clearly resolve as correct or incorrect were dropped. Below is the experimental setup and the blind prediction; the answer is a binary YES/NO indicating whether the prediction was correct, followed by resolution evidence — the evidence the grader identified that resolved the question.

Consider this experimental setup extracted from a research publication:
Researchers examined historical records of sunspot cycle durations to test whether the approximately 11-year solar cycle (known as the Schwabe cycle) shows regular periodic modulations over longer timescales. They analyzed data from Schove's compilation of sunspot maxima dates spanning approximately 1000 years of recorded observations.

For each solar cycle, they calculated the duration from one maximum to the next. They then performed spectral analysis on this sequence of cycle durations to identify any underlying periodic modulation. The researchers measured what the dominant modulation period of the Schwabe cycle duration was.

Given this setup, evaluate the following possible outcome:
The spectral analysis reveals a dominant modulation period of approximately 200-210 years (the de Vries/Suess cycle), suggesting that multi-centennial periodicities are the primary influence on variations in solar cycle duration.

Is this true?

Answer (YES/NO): YES